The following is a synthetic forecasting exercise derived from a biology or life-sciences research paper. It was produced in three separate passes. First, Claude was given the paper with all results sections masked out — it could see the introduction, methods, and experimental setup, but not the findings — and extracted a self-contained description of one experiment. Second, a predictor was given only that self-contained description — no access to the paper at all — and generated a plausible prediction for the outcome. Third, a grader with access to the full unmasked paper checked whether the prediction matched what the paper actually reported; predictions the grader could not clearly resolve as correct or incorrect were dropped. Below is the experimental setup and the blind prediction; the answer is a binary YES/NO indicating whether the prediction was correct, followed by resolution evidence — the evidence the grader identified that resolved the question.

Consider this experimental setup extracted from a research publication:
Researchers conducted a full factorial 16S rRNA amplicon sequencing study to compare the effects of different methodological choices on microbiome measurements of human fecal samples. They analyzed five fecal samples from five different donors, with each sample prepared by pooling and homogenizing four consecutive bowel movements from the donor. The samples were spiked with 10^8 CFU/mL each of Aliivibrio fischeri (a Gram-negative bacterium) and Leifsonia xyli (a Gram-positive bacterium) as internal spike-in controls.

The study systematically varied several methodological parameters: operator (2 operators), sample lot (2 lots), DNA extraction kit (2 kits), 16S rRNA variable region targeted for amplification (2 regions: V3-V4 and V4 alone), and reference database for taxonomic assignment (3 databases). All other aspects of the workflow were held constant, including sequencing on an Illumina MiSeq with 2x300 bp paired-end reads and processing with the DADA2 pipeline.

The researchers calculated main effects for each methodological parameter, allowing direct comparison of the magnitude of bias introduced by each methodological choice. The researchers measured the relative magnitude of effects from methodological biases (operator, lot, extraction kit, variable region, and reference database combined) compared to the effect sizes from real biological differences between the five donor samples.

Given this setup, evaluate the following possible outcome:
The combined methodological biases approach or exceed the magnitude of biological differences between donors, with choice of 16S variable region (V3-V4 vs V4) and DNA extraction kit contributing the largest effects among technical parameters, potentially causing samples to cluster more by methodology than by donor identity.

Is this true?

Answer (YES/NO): NO